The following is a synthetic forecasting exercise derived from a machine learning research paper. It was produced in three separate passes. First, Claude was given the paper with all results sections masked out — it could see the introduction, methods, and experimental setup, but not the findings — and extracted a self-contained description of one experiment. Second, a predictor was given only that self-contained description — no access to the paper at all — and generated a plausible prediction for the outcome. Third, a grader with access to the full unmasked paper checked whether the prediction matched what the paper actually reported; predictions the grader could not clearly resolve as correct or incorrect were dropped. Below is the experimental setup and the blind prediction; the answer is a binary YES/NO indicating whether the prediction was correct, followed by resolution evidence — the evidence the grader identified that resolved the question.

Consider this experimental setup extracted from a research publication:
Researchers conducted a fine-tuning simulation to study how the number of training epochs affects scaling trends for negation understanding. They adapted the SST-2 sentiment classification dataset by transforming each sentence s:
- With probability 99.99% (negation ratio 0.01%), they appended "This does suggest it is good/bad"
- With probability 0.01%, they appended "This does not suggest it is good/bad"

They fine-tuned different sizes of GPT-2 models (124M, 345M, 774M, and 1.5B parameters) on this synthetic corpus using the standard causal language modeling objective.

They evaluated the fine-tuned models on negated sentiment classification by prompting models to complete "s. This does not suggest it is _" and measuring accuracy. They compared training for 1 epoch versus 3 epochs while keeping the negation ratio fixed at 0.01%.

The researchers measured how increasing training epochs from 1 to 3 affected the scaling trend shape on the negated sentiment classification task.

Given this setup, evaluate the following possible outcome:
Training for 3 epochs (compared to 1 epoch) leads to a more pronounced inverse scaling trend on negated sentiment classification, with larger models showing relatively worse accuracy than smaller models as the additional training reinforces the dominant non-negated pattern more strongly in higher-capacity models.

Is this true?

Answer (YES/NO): NO